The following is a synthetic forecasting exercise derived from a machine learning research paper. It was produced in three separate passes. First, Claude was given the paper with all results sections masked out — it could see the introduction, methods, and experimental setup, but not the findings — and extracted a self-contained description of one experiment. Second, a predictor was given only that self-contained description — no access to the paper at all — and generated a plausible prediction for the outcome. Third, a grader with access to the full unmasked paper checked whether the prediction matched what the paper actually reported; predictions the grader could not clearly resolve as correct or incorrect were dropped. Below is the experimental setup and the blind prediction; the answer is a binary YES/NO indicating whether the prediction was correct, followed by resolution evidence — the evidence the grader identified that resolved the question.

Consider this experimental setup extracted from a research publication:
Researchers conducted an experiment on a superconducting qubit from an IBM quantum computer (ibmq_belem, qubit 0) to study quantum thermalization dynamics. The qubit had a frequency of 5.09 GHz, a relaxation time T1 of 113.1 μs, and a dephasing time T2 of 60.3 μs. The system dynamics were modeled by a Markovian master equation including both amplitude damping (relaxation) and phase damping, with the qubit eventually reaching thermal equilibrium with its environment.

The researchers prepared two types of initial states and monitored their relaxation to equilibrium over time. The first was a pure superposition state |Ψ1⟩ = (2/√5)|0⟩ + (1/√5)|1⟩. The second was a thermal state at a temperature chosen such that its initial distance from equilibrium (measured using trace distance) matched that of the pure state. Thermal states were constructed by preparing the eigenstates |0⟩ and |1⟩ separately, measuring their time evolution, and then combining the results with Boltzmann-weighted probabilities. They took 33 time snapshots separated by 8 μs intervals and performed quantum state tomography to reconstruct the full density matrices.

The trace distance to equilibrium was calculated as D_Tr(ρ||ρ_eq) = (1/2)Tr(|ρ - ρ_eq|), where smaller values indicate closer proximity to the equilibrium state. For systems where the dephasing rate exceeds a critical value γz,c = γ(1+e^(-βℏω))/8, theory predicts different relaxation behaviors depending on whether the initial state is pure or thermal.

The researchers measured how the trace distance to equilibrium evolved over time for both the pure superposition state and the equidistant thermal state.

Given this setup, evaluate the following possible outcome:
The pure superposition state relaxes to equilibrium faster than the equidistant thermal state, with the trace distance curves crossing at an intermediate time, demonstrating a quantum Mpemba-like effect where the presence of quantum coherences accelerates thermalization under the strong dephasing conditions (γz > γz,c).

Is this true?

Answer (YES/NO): NO